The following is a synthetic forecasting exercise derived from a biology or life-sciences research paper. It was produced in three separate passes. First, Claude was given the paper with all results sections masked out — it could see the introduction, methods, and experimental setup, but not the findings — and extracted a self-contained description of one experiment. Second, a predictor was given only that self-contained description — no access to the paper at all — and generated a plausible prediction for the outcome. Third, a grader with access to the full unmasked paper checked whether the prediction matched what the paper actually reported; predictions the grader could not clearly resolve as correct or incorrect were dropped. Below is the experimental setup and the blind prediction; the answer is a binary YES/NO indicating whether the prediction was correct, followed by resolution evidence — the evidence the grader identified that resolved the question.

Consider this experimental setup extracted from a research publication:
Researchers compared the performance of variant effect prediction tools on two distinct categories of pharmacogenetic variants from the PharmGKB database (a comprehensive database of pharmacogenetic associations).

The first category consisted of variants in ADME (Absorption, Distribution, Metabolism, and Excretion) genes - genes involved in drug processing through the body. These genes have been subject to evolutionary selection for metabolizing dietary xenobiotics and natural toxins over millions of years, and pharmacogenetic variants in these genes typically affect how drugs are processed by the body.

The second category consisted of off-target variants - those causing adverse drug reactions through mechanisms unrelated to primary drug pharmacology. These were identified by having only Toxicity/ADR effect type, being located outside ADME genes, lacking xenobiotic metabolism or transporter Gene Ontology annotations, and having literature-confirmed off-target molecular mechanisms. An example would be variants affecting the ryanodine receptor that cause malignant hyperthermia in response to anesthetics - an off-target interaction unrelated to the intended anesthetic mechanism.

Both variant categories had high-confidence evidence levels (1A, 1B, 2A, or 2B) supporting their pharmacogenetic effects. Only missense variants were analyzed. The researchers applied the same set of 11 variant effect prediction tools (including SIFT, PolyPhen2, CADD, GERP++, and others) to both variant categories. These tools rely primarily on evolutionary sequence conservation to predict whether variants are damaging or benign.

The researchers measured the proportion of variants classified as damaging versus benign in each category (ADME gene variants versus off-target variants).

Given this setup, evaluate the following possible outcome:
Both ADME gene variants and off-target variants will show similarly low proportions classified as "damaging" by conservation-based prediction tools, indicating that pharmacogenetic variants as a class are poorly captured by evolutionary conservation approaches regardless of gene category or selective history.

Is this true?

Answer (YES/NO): NO